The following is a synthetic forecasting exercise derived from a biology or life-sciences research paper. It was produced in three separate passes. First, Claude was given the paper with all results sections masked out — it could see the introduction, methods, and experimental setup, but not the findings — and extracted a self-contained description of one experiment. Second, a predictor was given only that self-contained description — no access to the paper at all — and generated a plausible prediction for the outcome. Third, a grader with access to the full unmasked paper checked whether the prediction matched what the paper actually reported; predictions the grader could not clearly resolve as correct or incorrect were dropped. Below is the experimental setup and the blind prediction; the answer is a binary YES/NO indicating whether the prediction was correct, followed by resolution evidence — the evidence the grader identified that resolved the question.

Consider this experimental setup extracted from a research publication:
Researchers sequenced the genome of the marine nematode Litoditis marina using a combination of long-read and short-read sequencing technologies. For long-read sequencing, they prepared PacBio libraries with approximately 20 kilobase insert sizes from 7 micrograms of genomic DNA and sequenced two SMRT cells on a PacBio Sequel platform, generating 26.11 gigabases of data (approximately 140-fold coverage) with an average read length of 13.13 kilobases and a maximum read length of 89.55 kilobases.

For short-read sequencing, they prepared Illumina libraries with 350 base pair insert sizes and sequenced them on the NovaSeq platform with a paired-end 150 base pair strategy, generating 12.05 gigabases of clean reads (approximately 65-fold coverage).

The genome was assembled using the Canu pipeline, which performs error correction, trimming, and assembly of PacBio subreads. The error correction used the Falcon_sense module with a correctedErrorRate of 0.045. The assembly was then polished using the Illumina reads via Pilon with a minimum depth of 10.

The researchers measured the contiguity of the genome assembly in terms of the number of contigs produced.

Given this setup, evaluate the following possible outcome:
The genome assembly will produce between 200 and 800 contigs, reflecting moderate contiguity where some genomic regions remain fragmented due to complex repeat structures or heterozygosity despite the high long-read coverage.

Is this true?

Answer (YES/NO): NO